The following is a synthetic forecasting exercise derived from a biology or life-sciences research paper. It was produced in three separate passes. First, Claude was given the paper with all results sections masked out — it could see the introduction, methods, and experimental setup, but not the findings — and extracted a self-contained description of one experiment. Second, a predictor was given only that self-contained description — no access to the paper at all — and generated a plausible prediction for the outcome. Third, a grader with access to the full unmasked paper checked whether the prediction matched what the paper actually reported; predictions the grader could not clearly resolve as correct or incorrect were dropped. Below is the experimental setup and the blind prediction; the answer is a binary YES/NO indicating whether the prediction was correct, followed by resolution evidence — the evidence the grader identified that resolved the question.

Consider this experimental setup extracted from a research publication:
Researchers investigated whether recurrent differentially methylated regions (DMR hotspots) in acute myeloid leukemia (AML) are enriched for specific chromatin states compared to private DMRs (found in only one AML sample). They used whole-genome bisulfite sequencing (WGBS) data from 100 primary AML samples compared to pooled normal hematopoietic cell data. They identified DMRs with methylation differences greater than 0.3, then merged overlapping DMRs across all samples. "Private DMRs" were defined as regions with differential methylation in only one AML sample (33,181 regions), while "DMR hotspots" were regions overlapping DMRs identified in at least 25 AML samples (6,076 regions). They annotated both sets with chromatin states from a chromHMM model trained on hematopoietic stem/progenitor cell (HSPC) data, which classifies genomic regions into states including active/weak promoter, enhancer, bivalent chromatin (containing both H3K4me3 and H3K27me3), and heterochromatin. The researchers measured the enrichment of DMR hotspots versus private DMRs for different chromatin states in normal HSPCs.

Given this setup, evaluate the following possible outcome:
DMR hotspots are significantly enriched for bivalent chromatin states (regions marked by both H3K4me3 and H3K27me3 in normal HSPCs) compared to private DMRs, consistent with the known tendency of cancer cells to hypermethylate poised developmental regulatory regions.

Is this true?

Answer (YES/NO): YES